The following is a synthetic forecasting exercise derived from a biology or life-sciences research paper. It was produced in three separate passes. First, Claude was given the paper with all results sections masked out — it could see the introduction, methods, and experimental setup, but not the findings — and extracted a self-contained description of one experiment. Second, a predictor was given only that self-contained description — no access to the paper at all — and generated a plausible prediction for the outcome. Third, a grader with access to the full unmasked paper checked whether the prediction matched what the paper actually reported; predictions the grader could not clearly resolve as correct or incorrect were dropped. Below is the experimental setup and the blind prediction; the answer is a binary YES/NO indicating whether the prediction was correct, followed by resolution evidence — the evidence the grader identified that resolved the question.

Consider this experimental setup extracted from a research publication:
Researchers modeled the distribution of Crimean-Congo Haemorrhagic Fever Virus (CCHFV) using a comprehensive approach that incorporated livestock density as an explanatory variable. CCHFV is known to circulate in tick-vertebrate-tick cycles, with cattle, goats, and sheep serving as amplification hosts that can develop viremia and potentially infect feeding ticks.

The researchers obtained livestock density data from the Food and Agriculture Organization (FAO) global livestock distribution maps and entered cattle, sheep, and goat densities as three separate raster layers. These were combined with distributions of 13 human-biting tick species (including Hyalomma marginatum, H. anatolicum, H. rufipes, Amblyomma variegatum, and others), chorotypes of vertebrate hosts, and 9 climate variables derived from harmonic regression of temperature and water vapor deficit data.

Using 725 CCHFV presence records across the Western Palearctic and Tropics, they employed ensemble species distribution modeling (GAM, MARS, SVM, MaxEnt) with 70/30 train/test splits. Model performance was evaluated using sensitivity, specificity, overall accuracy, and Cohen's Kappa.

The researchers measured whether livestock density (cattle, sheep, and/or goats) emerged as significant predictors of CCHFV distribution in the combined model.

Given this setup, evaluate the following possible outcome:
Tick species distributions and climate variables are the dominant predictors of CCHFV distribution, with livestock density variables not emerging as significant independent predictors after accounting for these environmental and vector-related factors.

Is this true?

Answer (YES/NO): NO